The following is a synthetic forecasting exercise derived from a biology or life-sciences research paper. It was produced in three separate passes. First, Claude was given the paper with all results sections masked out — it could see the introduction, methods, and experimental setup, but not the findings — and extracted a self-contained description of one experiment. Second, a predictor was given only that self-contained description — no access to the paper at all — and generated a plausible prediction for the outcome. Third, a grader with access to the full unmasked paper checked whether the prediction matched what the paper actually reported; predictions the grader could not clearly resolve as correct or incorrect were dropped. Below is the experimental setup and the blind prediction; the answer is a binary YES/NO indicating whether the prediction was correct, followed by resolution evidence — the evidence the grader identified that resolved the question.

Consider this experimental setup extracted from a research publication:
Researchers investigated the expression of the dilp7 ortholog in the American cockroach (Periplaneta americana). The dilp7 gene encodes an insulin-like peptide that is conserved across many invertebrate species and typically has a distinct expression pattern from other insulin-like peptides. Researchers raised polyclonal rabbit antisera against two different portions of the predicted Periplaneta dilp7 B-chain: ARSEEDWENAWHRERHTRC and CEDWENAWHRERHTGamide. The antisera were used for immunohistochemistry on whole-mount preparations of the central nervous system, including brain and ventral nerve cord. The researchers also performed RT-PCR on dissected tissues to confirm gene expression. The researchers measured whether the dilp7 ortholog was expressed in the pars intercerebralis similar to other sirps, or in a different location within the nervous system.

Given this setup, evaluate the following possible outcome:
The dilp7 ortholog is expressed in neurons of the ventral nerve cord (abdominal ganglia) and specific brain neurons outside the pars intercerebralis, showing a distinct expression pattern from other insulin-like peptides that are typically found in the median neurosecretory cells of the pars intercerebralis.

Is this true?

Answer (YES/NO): NO